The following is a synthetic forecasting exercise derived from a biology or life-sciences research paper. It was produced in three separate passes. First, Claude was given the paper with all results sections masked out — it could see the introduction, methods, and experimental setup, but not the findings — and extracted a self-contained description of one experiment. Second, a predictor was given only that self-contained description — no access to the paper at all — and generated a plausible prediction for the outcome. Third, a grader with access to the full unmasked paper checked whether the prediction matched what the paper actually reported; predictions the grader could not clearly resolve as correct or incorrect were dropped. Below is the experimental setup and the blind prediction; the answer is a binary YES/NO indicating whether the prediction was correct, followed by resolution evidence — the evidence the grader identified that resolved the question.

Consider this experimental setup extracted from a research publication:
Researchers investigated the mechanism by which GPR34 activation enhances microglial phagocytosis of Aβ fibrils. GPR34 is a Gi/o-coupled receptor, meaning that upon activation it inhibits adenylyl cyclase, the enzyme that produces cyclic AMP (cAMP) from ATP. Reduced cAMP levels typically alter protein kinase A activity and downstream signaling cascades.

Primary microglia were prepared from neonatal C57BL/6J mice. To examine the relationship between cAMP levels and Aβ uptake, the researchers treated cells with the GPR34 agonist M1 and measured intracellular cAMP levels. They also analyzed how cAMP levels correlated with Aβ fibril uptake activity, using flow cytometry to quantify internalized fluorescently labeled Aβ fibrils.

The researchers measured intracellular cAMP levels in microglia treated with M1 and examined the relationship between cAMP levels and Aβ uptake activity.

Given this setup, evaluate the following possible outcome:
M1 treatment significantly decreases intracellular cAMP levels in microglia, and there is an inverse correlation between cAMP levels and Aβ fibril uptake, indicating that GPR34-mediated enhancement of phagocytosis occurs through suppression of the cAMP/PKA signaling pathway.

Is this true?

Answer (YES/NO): YES